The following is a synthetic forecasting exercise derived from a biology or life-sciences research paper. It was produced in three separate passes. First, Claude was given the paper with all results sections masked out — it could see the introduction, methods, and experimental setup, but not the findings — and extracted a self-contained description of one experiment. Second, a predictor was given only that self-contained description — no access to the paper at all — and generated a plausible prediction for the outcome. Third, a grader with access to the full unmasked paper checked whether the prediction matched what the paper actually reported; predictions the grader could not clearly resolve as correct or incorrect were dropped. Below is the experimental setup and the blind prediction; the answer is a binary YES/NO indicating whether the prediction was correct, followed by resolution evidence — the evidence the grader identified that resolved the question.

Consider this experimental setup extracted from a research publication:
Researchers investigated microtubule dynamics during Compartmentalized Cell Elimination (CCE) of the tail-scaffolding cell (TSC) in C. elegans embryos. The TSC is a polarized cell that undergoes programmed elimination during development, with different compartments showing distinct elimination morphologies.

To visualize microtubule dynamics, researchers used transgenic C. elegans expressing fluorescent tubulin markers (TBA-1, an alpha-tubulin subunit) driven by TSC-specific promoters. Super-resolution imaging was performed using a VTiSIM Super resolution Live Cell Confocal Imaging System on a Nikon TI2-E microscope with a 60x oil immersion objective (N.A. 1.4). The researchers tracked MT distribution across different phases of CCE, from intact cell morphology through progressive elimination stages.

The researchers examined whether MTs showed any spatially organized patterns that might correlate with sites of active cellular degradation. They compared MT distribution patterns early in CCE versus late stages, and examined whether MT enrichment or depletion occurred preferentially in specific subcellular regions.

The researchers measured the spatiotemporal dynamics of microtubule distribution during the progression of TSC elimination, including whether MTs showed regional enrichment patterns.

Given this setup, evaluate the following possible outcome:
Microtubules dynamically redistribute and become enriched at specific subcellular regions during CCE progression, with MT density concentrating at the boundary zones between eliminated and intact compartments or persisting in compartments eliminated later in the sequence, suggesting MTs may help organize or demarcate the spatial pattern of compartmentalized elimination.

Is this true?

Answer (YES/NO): YES